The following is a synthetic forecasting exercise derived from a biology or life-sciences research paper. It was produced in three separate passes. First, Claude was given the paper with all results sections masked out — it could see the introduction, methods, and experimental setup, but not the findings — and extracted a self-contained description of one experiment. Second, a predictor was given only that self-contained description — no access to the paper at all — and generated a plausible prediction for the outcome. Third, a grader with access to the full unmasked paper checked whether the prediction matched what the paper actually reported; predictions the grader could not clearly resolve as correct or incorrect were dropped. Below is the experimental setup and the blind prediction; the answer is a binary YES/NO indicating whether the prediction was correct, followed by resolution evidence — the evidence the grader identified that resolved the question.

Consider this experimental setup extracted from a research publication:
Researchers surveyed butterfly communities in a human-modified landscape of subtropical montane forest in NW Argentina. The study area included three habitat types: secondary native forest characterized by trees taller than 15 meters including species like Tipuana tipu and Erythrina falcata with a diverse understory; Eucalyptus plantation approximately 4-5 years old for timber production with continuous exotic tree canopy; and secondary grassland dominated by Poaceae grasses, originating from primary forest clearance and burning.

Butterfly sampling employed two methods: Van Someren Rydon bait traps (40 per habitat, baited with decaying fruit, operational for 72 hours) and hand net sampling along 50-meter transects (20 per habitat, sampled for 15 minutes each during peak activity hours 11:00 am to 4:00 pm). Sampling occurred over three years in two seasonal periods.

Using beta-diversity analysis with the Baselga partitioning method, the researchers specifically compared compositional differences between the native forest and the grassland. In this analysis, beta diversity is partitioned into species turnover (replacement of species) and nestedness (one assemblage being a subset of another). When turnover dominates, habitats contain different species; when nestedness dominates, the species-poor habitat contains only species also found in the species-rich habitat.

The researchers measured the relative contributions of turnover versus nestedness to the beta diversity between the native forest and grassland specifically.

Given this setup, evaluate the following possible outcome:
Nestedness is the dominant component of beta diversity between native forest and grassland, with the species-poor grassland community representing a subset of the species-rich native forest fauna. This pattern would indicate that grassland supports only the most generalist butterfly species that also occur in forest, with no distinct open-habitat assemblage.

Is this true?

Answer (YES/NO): NO